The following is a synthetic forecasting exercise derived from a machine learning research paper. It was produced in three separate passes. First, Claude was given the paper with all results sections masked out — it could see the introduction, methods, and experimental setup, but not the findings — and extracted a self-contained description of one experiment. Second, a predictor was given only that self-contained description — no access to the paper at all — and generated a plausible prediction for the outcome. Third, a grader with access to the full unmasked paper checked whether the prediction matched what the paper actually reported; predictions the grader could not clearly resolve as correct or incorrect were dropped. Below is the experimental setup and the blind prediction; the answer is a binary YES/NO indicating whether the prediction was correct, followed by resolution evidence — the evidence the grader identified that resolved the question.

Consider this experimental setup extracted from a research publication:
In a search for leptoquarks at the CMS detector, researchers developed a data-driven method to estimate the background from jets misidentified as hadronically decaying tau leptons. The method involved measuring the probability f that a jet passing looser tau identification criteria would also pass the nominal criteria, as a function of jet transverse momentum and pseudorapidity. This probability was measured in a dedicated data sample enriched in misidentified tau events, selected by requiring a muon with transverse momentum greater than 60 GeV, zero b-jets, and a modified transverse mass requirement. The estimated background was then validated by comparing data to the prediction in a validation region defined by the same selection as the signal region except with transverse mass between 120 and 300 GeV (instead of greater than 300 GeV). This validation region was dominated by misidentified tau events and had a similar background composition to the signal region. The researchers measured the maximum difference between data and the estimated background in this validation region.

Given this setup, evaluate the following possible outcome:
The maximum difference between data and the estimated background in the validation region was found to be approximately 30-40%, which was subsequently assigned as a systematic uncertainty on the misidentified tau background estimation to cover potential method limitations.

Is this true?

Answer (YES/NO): NO